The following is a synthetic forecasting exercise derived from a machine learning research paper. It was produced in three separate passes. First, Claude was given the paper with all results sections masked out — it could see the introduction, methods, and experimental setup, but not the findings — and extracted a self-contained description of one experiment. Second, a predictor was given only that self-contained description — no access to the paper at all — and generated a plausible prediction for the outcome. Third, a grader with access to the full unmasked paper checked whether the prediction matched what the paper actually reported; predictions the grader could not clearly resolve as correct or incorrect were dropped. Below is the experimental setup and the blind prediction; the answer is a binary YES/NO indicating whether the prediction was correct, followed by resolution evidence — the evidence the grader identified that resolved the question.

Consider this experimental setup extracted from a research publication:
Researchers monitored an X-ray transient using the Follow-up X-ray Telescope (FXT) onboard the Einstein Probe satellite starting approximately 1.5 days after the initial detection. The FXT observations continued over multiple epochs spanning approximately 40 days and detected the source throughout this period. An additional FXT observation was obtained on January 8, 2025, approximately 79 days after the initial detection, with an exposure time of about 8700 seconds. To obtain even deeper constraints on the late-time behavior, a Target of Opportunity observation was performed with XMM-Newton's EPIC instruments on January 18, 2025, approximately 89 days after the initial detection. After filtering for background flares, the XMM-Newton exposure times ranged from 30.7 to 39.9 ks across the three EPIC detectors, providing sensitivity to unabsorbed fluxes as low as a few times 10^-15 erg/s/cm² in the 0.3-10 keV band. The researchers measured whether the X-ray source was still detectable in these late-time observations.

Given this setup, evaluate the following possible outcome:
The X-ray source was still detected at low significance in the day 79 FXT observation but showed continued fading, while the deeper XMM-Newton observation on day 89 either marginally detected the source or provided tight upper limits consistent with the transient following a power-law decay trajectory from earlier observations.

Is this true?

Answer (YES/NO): NO